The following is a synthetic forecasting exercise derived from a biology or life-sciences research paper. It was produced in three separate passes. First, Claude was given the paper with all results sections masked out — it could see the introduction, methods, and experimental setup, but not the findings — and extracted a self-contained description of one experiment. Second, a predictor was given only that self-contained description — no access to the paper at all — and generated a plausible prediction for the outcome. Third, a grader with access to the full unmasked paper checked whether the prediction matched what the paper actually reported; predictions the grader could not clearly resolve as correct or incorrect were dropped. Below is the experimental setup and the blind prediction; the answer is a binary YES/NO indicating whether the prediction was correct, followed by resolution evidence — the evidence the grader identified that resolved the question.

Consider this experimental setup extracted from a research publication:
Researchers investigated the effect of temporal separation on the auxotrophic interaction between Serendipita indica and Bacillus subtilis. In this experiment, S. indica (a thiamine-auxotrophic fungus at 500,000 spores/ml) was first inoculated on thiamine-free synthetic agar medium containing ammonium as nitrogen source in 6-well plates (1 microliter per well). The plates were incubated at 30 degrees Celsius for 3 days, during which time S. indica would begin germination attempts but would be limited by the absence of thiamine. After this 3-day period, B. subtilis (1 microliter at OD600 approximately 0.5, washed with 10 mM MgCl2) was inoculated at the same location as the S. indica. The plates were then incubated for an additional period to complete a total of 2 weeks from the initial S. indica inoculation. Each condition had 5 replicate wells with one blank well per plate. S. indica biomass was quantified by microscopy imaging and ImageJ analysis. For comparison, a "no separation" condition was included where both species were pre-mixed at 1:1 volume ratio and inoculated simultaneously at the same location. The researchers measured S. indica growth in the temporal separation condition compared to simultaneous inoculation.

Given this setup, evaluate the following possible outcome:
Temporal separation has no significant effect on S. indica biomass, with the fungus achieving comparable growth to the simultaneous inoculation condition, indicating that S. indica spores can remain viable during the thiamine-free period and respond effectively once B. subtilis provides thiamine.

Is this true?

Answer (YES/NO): NO